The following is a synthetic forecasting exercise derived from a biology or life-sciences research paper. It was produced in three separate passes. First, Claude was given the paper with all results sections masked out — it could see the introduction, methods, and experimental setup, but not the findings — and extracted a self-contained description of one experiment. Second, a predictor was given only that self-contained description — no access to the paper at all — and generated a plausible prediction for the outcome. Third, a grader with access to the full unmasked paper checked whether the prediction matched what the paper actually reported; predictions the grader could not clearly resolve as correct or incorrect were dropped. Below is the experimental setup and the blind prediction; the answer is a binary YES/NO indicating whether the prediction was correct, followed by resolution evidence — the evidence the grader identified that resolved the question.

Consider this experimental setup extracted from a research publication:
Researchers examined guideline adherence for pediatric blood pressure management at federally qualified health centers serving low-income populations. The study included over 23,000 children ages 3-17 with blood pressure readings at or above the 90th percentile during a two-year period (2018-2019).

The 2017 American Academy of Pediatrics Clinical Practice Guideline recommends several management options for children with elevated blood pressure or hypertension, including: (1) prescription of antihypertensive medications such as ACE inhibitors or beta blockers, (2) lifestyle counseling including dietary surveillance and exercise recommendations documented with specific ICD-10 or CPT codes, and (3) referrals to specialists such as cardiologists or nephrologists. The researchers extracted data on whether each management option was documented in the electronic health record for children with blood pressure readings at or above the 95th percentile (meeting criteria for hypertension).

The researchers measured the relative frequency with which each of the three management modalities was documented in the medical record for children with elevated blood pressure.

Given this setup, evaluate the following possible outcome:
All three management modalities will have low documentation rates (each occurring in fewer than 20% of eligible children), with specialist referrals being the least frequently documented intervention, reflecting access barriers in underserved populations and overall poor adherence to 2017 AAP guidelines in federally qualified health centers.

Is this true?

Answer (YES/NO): NO